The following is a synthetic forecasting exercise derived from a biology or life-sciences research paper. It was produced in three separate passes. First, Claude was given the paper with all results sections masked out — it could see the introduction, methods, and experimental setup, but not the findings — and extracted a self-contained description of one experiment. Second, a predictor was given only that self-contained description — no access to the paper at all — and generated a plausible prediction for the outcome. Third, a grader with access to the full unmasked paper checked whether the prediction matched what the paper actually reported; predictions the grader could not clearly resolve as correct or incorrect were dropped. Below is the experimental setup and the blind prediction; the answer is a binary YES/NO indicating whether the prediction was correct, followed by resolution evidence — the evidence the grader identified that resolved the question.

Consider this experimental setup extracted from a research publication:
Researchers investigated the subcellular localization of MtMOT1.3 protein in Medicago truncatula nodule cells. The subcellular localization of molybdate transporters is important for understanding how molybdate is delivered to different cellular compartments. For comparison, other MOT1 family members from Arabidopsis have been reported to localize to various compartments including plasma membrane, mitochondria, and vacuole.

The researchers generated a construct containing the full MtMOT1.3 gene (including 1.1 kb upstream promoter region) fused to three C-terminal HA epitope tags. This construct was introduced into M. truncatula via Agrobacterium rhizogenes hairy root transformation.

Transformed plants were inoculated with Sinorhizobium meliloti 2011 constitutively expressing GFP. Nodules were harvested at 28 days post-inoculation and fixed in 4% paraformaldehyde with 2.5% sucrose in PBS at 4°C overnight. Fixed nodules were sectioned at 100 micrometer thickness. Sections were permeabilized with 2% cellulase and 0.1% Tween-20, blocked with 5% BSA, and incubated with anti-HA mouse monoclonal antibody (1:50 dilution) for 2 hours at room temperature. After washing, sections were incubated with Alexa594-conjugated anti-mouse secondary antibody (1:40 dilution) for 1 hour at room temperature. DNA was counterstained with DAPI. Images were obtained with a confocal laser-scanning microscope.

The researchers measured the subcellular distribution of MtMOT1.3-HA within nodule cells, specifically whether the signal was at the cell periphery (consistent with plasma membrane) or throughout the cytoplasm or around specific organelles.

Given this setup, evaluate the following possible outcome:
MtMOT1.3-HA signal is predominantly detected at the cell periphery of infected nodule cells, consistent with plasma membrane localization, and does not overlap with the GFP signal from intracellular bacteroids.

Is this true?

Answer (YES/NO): YES